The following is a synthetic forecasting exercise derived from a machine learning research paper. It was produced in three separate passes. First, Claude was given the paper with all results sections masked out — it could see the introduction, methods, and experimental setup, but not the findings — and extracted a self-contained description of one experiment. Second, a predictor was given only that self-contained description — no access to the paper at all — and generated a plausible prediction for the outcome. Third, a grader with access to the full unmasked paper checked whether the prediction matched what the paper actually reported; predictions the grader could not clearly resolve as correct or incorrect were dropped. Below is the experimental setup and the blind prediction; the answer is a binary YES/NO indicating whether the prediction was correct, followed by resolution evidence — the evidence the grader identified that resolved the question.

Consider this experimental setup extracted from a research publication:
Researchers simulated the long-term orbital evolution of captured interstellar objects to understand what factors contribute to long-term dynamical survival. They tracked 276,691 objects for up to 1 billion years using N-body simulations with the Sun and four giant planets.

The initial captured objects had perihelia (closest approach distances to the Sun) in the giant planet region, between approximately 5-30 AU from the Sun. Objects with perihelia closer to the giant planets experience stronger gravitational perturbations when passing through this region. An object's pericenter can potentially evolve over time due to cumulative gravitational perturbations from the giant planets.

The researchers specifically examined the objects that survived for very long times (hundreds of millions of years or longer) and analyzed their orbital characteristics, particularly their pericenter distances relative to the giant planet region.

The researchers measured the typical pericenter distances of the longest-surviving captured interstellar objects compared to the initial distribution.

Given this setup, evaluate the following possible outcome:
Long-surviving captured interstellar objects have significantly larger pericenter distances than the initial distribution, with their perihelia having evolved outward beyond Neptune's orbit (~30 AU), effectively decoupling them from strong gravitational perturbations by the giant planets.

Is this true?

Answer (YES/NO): NO